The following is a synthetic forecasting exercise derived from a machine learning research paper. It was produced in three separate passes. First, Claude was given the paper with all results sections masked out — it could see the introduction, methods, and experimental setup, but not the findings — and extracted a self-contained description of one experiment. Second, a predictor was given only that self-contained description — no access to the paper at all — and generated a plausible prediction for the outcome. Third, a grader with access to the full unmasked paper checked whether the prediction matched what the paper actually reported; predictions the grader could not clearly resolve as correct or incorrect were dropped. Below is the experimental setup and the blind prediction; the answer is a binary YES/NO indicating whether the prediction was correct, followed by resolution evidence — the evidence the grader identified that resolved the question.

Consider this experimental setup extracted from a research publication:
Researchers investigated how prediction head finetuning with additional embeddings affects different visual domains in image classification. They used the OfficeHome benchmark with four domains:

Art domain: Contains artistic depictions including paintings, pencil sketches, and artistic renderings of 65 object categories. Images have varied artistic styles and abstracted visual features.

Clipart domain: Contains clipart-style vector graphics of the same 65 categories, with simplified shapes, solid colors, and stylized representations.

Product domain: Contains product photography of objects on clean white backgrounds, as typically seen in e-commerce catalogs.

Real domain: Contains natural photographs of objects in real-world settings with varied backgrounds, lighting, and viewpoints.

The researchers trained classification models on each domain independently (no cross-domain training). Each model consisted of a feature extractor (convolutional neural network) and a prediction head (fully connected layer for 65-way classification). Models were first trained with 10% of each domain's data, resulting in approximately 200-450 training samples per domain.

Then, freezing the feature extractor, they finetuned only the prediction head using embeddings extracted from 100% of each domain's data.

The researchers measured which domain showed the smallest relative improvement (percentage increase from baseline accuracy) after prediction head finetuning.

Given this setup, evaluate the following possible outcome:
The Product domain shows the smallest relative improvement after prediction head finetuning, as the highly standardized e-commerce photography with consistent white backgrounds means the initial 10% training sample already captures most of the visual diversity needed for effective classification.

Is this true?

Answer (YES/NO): YES